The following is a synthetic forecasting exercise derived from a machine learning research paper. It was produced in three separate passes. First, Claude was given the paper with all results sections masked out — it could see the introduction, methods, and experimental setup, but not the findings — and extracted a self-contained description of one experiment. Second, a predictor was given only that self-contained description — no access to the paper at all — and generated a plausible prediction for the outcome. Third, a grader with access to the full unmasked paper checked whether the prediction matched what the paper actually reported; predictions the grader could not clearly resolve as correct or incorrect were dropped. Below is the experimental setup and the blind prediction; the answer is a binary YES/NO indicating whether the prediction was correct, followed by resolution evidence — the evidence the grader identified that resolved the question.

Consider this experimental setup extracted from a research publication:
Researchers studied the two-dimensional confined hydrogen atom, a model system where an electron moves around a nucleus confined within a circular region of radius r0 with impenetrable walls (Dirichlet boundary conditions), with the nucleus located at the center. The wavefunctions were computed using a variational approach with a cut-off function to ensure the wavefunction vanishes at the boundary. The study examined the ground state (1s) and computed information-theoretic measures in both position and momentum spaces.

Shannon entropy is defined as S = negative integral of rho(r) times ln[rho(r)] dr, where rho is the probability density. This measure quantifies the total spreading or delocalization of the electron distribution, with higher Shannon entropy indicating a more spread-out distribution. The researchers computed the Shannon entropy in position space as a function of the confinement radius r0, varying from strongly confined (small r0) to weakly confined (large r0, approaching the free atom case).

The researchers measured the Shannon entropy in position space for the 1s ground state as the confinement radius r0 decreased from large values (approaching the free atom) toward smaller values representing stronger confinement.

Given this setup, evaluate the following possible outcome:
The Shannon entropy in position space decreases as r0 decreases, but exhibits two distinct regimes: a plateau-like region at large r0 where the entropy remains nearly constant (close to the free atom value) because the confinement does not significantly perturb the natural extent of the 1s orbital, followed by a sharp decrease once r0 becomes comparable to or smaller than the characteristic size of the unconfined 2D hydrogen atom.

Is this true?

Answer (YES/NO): NO